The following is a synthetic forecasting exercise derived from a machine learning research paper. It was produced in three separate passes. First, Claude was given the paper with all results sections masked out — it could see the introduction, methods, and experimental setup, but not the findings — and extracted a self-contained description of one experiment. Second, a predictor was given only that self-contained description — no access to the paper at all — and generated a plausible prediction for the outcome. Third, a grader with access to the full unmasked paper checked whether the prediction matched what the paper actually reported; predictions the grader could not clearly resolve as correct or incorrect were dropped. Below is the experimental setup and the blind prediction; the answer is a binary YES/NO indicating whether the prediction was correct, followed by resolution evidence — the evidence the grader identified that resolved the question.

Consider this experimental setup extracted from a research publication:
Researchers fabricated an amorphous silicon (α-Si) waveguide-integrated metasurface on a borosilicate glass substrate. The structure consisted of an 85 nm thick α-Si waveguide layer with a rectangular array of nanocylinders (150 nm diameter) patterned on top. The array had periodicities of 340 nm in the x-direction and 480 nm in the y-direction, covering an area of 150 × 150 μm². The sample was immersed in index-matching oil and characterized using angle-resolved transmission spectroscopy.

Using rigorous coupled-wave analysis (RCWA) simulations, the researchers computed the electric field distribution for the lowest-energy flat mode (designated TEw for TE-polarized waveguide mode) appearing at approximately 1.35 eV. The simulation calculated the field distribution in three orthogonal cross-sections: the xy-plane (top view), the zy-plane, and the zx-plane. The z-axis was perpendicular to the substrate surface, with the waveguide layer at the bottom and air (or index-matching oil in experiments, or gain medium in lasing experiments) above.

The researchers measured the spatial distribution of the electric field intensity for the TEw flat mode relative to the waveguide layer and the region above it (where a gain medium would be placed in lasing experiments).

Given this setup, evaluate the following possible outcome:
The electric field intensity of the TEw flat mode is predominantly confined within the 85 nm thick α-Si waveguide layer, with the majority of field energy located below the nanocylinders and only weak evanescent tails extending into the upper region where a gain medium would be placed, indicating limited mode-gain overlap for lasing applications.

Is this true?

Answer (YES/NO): YES